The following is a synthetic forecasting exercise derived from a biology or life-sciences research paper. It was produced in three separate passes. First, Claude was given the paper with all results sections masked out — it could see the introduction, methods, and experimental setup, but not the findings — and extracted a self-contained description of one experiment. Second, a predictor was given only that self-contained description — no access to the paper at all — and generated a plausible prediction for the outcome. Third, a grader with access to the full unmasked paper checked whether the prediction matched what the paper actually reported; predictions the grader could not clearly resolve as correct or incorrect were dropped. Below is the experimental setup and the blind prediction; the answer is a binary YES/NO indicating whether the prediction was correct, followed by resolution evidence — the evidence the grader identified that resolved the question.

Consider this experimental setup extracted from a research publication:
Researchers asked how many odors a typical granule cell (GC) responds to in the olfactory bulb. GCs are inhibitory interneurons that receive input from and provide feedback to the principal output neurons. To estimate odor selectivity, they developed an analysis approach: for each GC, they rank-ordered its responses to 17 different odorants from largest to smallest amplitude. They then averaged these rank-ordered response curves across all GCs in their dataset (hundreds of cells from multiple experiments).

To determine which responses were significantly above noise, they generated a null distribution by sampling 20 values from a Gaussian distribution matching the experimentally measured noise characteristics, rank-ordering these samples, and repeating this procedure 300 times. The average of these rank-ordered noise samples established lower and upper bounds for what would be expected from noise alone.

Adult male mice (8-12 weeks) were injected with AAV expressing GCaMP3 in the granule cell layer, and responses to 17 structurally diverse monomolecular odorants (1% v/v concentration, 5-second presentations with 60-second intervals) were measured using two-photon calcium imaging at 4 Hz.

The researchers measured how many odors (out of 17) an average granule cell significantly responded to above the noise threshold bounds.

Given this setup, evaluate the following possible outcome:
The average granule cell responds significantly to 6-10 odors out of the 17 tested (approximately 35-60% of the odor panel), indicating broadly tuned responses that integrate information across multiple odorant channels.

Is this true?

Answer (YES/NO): NO